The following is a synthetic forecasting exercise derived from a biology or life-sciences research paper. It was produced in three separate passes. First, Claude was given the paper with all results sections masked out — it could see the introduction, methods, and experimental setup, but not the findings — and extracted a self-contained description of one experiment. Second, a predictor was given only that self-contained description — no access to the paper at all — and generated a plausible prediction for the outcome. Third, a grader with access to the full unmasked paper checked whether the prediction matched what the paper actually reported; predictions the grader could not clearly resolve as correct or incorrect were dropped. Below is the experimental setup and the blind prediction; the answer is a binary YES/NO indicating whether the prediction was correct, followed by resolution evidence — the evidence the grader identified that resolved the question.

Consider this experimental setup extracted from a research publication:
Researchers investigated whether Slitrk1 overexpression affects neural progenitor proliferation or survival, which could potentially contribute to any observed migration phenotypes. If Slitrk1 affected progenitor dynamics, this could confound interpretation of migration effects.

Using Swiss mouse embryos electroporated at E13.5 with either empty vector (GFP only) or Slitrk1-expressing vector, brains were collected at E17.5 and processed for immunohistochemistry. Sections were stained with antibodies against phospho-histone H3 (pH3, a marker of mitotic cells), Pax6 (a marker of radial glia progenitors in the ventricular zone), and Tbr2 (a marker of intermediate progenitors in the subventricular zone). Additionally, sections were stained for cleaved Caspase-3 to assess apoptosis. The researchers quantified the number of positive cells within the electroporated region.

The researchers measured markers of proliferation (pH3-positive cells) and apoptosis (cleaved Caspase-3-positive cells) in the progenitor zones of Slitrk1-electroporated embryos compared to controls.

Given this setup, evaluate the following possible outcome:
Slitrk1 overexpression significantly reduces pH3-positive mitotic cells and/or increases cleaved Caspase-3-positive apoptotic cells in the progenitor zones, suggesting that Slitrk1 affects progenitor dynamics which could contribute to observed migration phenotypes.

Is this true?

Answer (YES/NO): NO